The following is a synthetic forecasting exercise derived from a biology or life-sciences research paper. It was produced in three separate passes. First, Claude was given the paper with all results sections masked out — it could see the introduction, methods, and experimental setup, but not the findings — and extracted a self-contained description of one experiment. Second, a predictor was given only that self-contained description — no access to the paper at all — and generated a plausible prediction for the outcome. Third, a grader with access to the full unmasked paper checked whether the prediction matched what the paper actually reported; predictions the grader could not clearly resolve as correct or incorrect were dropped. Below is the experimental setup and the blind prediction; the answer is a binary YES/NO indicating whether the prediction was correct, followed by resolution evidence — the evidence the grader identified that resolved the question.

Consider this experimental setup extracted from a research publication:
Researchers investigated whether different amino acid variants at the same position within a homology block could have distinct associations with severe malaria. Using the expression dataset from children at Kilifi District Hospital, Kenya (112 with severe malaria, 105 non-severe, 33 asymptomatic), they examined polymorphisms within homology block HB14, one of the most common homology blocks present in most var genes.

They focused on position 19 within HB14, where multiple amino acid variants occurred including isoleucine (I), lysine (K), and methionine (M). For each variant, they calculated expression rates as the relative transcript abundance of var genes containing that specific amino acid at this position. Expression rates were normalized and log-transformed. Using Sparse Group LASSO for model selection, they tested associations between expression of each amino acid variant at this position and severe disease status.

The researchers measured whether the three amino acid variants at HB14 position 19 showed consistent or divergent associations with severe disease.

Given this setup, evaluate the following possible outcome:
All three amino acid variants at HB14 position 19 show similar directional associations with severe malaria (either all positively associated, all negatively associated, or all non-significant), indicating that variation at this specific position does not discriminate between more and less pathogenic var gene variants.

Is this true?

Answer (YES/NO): NO